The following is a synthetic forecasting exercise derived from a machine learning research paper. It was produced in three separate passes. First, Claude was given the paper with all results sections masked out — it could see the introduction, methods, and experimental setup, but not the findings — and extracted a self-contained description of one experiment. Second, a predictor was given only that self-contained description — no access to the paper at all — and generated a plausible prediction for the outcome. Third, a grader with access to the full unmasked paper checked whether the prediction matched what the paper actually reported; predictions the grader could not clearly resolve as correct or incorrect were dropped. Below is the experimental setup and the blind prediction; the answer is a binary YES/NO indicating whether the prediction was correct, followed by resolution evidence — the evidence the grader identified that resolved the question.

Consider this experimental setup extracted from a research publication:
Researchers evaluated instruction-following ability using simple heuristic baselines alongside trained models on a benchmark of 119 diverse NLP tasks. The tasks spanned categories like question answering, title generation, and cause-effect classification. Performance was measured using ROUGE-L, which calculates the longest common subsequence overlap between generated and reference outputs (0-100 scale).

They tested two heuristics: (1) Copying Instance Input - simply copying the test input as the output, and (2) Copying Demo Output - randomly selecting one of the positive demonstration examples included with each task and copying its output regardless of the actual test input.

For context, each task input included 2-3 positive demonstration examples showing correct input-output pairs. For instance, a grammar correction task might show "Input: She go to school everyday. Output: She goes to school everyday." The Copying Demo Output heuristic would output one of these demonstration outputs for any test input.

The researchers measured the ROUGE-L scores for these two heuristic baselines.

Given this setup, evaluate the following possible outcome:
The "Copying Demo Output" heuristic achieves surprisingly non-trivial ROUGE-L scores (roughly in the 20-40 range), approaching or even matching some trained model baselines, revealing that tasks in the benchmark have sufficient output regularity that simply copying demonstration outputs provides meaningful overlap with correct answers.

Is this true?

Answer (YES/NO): YES